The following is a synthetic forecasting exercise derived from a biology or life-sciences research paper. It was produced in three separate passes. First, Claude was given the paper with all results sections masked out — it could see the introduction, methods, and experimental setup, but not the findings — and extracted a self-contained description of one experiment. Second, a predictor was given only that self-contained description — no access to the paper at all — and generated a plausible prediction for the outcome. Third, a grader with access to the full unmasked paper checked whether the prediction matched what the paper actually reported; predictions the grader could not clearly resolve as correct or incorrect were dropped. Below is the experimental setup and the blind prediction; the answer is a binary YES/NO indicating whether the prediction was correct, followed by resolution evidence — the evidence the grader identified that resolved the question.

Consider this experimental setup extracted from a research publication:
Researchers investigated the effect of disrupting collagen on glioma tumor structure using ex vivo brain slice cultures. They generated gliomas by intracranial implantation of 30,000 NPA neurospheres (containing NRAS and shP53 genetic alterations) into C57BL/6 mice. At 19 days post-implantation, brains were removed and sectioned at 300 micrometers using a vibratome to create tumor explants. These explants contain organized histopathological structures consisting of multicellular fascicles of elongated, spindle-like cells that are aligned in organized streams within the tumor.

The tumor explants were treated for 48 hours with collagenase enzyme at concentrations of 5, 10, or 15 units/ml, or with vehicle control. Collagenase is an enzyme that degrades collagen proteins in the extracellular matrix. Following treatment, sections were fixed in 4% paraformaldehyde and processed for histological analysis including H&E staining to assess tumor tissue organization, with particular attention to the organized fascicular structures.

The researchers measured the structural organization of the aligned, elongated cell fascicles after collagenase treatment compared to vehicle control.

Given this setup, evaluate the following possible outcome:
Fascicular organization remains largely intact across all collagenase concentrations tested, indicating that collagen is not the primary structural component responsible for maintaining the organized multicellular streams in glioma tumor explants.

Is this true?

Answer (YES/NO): NO